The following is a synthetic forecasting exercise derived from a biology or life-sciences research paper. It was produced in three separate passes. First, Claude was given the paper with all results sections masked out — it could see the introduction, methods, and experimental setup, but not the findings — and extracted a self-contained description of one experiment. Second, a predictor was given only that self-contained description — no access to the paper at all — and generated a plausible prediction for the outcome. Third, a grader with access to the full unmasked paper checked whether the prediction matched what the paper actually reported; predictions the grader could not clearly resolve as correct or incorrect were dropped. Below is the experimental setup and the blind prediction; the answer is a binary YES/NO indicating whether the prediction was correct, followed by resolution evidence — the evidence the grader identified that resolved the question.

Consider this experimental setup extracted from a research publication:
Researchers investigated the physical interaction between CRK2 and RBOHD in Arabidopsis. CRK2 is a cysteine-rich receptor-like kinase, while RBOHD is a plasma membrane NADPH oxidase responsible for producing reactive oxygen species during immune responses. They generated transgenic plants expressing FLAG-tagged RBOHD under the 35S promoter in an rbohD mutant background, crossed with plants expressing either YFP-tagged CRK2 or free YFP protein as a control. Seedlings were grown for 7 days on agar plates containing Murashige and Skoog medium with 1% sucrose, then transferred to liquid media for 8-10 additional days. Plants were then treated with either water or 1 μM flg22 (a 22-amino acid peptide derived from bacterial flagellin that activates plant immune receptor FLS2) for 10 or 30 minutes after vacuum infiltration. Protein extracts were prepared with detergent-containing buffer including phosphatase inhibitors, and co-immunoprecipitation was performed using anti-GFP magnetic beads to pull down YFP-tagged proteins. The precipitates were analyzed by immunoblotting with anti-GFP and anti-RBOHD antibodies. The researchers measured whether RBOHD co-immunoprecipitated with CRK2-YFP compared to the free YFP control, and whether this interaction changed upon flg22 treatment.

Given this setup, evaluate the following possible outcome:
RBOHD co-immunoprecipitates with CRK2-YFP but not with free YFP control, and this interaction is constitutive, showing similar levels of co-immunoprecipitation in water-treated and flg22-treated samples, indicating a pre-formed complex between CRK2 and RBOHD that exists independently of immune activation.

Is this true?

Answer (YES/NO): YES